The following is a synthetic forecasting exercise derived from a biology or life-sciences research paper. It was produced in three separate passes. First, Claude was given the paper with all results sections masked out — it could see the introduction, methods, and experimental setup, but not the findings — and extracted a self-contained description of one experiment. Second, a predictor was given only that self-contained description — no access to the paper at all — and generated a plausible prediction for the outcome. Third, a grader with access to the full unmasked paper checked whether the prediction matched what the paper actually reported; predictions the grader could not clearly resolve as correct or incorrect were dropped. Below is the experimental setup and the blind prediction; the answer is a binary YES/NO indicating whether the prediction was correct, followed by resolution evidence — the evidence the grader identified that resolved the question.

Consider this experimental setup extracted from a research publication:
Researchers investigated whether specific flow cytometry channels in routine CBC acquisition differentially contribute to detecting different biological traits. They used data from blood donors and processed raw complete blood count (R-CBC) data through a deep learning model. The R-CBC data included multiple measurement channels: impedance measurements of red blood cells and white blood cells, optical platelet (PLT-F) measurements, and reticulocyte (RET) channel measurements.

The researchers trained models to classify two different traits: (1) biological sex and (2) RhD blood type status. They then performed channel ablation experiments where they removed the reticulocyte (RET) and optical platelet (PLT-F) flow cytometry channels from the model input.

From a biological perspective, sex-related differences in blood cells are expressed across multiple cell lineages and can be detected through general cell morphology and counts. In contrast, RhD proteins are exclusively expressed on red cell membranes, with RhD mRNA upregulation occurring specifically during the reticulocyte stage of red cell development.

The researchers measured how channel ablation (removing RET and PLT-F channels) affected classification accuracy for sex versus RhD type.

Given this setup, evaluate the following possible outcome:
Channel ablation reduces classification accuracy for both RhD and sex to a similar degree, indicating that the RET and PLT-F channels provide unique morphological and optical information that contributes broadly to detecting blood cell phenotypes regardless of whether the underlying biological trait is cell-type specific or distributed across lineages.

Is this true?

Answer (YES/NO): NO